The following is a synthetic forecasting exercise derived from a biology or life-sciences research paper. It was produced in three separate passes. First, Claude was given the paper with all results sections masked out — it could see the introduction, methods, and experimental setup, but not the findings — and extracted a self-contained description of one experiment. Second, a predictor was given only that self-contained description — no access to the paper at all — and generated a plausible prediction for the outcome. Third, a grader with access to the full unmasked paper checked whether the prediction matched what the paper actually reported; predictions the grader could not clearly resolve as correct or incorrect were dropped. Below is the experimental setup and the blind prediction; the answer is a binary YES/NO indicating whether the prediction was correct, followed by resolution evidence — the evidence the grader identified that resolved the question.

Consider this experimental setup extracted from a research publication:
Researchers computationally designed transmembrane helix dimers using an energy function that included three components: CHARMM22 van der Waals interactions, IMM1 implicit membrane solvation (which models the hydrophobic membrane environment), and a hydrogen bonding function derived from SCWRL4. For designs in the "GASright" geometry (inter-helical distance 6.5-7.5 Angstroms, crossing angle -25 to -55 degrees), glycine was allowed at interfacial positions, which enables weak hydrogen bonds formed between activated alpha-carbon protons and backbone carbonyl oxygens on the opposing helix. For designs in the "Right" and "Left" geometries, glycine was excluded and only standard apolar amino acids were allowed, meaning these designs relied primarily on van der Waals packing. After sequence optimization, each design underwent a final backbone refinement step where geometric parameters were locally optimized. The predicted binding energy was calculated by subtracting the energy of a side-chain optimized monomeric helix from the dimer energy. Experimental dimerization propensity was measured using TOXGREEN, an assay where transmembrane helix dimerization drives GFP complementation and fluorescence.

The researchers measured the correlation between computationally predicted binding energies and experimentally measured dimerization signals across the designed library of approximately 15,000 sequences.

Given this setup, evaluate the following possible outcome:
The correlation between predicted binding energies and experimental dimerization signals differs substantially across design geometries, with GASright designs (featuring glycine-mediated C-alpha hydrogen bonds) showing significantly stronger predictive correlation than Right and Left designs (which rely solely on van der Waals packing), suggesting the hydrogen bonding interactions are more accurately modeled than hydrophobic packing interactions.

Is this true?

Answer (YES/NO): NO